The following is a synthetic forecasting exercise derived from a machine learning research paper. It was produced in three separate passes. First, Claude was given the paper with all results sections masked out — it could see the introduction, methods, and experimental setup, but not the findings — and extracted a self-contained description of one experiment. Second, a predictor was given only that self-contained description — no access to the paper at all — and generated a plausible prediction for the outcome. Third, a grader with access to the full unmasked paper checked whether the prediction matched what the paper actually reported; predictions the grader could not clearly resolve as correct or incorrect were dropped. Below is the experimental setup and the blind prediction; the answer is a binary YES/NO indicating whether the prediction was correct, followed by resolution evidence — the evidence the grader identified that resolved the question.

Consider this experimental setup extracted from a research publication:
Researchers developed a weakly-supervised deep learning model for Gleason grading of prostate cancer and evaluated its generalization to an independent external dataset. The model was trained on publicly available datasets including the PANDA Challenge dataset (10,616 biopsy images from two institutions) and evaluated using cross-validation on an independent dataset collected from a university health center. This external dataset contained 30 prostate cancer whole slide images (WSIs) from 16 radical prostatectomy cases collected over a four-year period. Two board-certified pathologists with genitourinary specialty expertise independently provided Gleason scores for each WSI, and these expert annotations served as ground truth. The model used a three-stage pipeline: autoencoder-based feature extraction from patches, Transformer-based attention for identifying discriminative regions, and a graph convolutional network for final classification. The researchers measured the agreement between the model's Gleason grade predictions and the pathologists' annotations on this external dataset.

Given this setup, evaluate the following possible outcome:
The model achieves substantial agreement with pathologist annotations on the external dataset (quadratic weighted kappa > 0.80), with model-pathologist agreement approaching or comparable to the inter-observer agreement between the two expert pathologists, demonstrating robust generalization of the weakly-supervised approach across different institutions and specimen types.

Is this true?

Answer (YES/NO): NO